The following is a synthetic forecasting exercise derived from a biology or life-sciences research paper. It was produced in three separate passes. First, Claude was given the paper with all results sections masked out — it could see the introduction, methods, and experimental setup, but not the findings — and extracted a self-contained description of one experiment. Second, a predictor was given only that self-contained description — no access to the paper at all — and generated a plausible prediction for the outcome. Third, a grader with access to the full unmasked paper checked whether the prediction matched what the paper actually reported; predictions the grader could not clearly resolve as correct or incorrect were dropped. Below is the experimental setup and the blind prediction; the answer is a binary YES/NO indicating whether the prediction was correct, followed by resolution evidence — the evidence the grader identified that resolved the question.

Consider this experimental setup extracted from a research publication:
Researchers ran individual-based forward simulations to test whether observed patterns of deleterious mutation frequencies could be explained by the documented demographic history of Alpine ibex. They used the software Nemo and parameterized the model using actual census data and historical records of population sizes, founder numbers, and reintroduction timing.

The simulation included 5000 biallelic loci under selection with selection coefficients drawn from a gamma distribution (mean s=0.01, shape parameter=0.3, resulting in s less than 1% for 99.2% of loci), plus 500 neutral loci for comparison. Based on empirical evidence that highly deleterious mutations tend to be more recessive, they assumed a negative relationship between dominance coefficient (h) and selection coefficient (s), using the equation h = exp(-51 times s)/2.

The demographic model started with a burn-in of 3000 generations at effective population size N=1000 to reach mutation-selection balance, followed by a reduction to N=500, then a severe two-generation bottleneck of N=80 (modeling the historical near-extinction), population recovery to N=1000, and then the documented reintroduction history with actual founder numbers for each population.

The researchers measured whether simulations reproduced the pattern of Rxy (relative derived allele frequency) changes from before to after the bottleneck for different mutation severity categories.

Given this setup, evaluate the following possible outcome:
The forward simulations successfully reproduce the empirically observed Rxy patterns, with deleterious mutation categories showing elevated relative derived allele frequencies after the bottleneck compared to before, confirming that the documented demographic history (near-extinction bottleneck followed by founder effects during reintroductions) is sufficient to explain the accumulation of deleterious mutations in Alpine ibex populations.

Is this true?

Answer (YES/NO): NO